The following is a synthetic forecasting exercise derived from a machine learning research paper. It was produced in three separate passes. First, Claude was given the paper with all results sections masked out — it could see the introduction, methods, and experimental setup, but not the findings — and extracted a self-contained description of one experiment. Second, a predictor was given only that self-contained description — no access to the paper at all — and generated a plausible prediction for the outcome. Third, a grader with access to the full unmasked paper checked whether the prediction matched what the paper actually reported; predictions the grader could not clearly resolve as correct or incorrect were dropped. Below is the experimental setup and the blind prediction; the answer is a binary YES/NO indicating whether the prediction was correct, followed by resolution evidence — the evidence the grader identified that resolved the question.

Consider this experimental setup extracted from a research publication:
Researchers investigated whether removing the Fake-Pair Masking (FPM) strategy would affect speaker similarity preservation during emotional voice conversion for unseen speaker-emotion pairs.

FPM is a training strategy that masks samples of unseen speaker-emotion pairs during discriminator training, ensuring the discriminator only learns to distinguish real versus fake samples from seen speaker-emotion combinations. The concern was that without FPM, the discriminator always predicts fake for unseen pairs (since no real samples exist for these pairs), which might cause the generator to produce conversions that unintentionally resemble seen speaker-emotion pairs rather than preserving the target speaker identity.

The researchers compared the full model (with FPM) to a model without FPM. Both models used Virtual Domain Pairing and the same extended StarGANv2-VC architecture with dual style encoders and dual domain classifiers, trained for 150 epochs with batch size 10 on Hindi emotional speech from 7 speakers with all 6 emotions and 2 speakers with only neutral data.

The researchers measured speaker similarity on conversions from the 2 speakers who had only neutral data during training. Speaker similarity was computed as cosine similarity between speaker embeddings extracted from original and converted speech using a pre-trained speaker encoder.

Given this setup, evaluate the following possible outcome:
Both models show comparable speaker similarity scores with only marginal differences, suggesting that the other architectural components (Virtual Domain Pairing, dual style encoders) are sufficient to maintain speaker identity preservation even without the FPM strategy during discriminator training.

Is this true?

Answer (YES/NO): NO